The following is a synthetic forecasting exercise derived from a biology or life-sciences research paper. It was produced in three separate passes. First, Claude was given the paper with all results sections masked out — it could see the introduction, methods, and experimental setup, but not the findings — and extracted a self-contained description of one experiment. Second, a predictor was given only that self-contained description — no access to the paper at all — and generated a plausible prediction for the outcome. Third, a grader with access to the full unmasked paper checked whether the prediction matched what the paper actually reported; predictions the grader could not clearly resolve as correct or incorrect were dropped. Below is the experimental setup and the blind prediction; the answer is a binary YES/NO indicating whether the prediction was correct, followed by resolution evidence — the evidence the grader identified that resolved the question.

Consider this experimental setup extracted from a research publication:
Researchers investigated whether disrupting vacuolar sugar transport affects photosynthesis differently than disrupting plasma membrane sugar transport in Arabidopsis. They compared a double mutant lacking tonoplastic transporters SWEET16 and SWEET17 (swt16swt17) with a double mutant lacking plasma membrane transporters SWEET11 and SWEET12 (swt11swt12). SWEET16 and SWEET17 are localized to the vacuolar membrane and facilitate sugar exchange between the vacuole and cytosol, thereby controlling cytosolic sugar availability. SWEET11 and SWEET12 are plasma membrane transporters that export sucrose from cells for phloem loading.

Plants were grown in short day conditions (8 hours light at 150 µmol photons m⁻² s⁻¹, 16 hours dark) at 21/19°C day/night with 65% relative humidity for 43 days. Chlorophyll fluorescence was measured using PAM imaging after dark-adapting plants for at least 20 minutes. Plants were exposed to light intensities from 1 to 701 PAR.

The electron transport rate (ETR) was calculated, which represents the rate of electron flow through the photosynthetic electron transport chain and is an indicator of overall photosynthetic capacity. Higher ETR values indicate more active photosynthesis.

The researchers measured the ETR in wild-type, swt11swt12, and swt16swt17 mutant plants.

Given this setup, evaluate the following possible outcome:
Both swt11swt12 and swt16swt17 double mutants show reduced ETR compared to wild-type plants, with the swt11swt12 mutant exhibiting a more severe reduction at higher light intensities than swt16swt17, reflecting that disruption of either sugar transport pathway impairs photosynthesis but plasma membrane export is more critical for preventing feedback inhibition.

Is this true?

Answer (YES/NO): NO